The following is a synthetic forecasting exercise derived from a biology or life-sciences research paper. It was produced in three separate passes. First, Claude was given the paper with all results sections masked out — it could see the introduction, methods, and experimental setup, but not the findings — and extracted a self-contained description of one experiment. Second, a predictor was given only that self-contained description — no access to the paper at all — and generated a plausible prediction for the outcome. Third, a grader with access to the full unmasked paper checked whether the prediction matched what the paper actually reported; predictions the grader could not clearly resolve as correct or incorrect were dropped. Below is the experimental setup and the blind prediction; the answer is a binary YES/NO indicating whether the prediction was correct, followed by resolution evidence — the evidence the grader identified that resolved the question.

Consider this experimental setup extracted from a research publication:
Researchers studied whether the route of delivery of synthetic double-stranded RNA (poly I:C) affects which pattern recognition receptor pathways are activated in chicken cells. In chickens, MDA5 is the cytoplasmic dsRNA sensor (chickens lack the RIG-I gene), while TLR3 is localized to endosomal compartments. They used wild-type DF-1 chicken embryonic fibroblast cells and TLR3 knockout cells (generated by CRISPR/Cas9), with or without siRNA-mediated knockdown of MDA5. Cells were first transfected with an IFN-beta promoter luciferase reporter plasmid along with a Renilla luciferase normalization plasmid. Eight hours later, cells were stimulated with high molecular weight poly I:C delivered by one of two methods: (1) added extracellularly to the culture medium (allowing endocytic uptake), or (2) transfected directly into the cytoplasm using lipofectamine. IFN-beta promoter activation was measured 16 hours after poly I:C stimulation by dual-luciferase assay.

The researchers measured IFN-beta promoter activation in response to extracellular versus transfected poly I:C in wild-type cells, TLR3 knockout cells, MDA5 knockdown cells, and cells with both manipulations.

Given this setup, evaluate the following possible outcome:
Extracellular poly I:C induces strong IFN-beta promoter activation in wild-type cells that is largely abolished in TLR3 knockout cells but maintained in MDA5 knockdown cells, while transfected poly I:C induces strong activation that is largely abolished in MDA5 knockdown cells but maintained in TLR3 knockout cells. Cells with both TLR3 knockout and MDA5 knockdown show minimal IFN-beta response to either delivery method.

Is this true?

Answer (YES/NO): NO